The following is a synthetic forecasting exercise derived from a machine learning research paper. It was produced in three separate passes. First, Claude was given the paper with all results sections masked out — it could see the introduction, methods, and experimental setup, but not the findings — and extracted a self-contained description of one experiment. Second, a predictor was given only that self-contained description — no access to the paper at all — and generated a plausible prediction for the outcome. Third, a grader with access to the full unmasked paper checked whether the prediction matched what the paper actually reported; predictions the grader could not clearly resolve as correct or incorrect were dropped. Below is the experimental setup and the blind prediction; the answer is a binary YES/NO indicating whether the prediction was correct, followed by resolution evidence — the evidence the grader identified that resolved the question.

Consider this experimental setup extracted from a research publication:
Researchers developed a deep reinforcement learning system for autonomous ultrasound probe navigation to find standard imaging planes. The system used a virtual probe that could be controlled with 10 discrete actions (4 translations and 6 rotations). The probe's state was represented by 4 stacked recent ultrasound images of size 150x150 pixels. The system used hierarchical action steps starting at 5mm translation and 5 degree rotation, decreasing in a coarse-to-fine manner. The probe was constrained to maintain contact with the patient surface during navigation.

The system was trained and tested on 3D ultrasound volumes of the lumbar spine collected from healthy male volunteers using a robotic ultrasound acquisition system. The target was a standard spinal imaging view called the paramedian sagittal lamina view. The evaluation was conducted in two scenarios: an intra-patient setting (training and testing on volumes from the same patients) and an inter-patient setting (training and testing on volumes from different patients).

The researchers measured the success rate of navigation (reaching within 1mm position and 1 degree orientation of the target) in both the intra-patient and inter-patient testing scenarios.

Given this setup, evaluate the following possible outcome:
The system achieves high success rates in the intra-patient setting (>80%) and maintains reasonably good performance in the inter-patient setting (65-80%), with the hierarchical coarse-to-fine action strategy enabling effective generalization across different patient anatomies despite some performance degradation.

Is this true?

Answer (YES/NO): NO